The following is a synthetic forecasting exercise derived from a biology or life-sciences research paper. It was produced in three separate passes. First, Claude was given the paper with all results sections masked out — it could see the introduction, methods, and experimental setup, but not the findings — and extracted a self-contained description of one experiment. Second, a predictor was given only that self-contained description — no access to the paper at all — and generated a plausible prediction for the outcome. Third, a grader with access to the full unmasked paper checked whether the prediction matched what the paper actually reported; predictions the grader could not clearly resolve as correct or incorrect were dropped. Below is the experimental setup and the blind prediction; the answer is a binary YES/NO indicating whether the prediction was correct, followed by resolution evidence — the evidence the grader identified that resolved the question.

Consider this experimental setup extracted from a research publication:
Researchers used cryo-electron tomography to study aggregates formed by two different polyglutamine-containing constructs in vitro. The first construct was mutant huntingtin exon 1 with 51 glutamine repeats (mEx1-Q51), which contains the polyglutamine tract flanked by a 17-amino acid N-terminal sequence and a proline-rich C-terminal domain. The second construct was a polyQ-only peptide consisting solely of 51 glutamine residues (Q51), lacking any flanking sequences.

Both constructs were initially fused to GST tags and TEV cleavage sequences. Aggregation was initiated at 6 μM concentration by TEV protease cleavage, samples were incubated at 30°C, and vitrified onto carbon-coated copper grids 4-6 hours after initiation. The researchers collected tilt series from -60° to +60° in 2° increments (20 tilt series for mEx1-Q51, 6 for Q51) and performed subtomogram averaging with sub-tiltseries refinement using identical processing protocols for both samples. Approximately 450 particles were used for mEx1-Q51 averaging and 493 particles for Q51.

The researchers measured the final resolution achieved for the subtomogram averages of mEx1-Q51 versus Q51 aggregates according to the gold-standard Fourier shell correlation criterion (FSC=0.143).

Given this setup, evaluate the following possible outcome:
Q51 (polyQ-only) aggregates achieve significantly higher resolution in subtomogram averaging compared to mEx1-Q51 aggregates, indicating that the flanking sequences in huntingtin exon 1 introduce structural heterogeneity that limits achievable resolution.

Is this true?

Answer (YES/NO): NO